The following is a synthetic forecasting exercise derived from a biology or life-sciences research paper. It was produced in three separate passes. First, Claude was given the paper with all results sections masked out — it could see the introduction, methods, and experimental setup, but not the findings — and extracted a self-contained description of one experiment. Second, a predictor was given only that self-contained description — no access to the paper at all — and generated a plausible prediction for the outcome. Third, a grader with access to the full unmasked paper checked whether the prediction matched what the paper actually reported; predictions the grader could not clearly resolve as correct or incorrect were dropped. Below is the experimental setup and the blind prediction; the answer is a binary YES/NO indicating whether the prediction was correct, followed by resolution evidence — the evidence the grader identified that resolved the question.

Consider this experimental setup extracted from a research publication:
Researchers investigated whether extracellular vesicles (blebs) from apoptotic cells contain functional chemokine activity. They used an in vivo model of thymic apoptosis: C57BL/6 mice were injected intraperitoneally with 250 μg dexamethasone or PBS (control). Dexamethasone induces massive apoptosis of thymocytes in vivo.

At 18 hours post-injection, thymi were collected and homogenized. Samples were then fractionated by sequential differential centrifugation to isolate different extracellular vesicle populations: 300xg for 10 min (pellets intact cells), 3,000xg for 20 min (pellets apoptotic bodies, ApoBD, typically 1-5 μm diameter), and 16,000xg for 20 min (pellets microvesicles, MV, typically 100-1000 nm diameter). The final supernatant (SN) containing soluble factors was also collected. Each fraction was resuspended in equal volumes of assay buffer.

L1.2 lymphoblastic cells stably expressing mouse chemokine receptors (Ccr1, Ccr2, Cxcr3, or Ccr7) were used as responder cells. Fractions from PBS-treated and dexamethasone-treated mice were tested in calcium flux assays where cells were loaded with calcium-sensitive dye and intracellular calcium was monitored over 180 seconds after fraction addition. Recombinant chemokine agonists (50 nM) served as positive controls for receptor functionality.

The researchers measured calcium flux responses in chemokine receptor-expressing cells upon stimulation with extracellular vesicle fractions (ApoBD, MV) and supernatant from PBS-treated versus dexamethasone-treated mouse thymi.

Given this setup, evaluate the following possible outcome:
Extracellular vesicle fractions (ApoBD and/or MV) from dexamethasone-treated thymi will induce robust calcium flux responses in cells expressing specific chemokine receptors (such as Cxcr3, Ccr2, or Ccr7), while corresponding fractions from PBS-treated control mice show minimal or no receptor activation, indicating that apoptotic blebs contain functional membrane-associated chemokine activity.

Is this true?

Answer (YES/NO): NO